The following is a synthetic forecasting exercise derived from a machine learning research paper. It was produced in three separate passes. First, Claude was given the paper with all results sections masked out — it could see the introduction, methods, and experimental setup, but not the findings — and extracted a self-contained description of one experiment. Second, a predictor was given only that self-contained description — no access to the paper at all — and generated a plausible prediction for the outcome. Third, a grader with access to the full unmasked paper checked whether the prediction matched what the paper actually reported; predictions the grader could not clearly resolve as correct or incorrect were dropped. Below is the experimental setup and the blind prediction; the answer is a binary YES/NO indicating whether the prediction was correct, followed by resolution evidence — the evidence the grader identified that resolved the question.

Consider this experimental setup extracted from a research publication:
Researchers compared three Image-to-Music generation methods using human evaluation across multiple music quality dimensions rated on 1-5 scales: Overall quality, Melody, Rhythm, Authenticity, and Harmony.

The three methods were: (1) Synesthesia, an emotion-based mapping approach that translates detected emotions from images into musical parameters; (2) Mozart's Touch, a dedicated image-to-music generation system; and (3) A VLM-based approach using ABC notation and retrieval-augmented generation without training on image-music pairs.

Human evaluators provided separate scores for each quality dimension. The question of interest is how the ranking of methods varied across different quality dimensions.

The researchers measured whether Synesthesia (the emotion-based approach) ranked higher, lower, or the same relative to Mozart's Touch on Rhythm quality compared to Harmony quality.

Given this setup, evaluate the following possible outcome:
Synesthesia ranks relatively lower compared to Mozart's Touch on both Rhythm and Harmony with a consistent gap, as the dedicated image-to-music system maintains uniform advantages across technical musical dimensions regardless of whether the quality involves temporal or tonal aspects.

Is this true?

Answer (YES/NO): NO